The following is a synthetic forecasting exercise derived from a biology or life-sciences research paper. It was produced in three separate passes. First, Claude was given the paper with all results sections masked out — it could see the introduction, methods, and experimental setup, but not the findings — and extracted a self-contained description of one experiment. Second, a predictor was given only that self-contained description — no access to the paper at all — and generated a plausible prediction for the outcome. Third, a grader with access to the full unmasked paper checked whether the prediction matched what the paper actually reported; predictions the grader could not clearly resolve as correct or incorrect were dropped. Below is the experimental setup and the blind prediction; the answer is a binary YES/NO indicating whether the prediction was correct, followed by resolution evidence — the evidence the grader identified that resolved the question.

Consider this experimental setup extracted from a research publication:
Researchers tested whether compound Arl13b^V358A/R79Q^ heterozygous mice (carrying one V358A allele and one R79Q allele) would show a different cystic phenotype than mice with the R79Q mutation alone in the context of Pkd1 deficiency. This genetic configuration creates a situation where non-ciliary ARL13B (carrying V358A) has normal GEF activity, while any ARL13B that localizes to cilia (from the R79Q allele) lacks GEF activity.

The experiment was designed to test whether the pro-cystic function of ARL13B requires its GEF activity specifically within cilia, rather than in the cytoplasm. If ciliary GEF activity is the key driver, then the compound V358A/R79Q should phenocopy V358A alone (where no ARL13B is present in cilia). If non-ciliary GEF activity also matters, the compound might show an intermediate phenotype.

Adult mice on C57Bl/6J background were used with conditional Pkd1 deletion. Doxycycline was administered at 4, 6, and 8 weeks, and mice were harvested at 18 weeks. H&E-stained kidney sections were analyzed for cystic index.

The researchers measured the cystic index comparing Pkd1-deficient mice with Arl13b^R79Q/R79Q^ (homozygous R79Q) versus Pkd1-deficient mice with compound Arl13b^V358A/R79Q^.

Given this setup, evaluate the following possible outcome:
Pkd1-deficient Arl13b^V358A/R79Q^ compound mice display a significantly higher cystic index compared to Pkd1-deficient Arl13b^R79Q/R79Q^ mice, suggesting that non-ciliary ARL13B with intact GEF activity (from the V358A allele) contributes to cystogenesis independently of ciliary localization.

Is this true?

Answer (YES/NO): NO